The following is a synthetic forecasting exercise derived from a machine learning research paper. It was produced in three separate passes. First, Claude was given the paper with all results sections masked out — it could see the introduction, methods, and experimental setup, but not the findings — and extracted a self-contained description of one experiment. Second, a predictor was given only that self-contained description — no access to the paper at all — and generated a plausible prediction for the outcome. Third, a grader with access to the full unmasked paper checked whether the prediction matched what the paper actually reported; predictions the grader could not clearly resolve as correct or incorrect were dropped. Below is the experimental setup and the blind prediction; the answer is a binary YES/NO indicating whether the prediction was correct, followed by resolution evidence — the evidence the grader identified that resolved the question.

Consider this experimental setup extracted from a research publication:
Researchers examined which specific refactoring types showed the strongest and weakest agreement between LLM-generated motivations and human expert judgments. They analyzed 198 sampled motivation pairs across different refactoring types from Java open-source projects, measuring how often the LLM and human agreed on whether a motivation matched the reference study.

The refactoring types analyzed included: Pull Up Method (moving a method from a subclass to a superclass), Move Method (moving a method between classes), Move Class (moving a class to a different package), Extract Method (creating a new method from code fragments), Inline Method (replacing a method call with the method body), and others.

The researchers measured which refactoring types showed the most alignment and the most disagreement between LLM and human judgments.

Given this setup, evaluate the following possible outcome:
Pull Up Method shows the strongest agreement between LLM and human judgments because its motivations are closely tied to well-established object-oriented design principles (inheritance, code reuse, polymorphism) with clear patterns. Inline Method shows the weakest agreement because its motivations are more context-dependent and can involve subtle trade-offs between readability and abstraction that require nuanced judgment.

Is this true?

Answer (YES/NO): NO